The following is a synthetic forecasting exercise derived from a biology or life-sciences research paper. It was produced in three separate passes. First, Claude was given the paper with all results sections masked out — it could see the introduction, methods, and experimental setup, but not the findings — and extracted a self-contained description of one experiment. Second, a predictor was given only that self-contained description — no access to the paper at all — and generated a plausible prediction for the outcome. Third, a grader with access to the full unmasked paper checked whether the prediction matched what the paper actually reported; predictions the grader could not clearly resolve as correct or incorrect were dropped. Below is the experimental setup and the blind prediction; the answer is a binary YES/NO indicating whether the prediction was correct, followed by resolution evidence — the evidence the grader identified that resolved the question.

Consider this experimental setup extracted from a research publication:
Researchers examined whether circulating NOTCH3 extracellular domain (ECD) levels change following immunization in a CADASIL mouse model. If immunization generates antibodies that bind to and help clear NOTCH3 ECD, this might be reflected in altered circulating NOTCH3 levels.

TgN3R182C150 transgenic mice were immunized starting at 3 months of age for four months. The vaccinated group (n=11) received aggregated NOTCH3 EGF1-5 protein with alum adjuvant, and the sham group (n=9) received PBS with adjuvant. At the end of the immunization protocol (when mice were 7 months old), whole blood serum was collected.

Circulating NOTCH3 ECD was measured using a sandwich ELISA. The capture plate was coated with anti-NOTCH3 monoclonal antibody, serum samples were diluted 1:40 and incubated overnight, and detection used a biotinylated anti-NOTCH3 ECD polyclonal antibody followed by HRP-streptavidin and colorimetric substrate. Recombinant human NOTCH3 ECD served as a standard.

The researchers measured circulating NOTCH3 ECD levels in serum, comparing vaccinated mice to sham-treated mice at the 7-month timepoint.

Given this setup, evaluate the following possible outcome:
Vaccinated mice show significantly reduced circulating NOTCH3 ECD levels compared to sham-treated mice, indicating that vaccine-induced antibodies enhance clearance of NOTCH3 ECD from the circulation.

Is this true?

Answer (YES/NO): YES